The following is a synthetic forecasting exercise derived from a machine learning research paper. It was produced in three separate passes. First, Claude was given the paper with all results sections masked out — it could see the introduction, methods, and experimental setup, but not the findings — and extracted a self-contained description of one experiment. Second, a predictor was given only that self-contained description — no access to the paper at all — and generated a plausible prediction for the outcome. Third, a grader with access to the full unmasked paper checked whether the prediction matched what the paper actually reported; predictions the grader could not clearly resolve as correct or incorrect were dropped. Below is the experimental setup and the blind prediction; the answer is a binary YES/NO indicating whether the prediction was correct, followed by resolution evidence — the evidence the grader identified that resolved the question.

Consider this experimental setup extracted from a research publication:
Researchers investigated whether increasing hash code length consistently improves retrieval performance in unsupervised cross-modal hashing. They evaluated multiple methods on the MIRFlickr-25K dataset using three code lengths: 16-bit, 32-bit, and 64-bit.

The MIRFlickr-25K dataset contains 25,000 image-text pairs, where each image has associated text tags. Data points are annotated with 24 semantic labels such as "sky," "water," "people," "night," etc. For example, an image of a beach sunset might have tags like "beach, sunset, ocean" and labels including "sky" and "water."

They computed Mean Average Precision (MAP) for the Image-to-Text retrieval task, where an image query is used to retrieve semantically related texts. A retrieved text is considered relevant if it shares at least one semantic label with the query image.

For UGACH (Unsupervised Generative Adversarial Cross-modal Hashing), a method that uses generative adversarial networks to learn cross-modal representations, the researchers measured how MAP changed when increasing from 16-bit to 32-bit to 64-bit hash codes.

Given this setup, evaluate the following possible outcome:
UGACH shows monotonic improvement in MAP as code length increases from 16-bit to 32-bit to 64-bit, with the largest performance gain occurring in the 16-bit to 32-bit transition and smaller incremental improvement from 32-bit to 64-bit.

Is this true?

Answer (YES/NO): YES